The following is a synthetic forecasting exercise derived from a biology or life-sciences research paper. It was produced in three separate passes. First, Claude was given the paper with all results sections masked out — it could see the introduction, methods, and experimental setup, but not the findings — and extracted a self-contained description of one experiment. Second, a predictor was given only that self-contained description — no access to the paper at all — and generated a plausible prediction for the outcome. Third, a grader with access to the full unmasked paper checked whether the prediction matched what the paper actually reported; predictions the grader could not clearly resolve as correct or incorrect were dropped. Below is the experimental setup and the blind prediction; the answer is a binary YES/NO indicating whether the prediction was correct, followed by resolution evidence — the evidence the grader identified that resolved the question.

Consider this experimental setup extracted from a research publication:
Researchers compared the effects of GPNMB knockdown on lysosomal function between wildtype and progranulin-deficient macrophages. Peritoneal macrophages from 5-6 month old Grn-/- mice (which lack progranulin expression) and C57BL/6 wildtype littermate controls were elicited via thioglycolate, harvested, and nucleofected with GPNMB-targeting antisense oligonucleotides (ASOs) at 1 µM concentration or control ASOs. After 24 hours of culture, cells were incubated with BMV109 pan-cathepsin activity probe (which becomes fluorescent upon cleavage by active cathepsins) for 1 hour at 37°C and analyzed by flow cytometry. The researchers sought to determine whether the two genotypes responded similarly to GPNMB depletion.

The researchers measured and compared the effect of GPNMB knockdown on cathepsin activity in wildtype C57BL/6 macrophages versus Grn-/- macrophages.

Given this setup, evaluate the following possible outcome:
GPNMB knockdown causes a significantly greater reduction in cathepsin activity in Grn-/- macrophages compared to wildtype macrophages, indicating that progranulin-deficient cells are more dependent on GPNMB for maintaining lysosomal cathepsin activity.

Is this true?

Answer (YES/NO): YES